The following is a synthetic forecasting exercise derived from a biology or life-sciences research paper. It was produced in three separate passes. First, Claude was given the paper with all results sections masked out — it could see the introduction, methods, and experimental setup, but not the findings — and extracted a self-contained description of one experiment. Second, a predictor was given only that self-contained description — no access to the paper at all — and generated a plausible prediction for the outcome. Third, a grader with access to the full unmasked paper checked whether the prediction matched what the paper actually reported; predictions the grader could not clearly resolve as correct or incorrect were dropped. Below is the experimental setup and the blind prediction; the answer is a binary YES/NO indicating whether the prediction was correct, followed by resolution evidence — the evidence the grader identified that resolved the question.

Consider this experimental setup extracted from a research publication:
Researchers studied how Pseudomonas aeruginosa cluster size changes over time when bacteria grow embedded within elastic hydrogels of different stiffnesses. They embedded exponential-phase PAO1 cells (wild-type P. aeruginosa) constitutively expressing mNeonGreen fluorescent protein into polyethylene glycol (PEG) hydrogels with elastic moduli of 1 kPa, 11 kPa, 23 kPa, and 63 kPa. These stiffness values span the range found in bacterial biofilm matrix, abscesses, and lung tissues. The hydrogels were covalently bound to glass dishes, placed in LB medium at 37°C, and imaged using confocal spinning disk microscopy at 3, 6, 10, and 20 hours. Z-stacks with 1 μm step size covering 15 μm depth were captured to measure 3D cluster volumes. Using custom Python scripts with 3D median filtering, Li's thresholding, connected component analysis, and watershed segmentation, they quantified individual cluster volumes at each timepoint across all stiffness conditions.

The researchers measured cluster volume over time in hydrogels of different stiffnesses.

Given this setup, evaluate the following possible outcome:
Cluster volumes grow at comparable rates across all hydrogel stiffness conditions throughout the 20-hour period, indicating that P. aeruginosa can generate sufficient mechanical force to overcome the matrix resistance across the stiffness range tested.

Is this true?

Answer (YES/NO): NO